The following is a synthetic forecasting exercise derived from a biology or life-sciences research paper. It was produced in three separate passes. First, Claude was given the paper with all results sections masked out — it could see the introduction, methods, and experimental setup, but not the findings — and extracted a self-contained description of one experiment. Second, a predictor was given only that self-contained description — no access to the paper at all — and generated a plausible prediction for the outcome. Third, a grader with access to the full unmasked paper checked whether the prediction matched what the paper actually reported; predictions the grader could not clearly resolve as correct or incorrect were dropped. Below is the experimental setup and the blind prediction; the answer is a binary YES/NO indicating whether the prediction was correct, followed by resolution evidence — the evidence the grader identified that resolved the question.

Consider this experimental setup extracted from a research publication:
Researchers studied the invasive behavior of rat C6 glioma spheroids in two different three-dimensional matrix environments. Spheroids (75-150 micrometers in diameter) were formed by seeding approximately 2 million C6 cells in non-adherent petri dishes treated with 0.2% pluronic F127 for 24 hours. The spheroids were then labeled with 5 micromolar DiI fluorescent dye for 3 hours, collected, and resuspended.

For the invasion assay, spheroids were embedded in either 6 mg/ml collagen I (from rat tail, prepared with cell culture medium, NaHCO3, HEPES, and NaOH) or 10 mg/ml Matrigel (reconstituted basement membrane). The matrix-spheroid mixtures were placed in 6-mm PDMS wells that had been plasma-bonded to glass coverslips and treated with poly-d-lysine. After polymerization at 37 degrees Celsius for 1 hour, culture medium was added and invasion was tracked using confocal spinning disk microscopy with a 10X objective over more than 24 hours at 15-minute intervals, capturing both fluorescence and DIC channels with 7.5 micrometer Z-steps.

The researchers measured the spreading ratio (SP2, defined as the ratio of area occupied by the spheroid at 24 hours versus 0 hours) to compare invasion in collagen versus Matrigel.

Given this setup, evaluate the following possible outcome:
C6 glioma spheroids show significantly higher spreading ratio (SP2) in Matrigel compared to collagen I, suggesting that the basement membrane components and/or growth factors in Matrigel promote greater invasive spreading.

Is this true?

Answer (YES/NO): YES